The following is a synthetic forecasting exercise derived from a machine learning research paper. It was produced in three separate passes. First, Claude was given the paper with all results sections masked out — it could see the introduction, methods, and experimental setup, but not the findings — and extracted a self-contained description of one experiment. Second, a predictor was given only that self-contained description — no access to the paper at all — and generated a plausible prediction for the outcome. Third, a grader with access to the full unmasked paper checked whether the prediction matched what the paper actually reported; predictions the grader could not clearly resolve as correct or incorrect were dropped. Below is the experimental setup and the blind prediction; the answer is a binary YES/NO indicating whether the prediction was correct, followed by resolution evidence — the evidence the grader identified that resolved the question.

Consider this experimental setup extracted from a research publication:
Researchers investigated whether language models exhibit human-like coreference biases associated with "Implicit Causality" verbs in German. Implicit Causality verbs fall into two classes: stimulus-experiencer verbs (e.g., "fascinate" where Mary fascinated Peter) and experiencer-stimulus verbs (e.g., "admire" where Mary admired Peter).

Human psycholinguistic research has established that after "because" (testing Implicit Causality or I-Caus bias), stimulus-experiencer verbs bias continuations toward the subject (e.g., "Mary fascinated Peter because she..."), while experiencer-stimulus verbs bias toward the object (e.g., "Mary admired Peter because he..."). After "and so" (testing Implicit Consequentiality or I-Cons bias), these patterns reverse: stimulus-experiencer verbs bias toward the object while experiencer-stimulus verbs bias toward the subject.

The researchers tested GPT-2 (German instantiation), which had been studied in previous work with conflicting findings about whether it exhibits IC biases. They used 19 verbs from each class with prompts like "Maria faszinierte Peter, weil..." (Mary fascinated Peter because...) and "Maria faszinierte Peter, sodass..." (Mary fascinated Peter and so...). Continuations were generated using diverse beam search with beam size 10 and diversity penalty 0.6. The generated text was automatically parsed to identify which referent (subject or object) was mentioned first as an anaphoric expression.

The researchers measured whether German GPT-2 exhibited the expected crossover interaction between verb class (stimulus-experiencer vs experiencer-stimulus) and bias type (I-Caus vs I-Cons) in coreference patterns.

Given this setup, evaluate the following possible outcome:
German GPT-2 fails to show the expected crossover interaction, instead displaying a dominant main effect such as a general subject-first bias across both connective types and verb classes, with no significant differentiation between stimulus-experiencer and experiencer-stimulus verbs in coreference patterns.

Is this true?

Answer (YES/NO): NO